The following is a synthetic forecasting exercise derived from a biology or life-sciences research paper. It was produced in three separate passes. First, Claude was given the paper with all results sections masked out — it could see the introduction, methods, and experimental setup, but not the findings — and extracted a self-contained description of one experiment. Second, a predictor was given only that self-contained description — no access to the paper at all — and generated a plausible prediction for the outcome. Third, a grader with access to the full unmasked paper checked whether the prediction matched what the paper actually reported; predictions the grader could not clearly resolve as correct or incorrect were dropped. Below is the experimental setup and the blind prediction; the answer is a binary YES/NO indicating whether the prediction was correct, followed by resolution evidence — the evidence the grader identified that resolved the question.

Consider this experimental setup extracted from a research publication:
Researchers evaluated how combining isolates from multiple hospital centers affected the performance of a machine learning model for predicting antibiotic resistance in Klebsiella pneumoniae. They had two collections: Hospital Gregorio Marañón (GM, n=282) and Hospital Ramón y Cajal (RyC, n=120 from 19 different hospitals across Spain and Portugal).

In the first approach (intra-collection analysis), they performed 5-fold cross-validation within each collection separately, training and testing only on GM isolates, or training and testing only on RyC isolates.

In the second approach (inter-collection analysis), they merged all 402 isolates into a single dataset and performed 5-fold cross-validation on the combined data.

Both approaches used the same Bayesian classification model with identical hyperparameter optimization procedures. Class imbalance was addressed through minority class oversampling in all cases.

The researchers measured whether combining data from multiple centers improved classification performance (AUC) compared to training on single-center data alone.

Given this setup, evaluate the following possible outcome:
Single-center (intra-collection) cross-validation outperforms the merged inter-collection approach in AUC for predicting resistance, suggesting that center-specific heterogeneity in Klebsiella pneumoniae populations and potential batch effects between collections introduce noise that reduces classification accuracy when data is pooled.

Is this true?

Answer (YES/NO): NO